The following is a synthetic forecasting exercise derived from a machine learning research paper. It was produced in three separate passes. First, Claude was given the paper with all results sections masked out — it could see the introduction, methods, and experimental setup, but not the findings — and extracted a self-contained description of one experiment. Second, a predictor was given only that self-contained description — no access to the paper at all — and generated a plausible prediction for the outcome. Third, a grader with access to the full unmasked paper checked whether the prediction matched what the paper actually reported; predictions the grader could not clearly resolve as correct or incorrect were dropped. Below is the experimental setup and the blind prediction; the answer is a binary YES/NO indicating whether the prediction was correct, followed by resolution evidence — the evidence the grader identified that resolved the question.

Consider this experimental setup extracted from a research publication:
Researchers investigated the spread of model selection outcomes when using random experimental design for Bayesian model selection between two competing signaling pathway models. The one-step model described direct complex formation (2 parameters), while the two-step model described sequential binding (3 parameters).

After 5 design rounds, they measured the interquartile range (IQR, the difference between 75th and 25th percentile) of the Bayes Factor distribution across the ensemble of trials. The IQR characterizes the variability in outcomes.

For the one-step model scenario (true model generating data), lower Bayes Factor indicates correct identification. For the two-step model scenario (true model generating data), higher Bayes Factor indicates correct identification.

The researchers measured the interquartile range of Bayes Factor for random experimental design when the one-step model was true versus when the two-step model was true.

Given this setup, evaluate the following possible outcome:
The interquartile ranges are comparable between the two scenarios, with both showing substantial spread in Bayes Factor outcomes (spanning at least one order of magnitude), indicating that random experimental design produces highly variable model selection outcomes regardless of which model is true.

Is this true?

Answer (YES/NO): NO